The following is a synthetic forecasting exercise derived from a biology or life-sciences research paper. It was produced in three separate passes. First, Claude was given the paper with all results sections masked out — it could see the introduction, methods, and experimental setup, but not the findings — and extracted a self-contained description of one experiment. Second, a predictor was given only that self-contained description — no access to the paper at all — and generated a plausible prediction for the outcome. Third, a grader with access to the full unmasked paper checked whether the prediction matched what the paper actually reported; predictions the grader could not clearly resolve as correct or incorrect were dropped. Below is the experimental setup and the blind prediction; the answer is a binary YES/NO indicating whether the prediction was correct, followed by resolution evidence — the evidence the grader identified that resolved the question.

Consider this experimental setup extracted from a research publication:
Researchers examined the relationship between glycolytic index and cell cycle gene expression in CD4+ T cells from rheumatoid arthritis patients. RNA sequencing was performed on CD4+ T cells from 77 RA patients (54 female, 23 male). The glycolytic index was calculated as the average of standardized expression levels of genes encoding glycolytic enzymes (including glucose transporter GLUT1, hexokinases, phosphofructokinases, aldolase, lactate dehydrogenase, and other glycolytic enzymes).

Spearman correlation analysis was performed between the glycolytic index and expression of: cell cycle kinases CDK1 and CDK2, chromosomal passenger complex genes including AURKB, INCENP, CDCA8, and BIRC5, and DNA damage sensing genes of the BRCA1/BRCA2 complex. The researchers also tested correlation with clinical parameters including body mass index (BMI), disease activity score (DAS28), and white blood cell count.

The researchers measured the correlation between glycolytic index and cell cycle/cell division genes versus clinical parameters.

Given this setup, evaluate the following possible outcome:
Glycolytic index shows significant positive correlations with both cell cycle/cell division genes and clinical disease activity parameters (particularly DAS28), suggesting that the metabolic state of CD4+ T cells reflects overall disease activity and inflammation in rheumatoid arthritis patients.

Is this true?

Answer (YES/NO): NO